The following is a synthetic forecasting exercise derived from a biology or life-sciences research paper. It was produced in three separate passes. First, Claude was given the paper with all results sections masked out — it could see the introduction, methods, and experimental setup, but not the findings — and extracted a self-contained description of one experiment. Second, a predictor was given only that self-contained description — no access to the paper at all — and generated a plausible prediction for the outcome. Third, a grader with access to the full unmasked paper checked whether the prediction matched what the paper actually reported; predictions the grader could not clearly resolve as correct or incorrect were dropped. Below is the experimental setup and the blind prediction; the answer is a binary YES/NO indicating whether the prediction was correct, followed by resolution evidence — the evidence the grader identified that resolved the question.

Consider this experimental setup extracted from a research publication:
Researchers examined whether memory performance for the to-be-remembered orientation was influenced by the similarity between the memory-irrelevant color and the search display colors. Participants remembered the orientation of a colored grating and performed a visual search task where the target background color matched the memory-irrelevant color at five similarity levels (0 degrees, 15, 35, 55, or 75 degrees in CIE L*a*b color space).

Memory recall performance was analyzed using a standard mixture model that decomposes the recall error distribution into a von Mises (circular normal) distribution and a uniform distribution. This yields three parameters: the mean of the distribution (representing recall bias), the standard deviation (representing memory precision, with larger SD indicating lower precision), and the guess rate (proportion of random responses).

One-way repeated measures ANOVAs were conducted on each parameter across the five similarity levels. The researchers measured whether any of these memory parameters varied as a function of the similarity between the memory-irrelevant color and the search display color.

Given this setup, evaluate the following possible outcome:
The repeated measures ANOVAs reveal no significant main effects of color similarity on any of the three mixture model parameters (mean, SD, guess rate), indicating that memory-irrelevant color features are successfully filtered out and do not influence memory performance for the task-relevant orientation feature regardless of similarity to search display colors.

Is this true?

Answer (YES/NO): NO